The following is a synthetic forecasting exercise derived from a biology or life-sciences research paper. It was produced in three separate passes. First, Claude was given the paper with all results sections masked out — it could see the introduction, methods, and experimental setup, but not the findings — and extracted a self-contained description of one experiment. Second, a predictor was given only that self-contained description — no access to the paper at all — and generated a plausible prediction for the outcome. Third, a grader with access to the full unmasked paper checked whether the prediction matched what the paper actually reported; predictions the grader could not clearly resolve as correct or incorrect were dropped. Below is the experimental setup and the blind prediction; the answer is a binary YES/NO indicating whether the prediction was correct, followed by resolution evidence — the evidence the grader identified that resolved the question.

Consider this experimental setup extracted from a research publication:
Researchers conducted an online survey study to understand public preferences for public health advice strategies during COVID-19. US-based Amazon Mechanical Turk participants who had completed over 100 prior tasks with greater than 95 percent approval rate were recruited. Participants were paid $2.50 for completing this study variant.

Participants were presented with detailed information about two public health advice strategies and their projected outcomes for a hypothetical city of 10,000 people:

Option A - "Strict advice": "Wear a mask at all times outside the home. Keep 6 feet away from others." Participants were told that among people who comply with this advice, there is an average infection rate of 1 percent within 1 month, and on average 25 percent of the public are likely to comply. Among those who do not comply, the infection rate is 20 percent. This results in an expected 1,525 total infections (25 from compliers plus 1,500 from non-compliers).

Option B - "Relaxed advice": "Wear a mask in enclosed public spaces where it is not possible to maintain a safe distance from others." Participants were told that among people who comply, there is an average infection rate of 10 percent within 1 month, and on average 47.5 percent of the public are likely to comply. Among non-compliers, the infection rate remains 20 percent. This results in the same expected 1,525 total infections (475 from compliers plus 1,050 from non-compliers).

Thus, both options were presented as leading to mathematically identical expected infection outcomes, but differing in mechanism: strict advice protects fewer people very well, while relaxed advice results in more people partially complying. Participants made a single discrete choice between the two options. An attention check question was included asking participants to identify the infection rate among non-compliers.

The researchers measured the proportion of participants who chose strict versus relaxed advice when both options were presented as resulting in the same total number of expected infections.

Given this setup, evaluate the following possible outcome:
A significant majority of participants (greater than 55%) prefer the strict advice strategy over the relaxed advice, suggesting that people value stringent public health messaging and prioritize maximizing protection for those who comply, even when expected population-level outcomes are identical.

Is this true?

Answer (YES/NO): NO